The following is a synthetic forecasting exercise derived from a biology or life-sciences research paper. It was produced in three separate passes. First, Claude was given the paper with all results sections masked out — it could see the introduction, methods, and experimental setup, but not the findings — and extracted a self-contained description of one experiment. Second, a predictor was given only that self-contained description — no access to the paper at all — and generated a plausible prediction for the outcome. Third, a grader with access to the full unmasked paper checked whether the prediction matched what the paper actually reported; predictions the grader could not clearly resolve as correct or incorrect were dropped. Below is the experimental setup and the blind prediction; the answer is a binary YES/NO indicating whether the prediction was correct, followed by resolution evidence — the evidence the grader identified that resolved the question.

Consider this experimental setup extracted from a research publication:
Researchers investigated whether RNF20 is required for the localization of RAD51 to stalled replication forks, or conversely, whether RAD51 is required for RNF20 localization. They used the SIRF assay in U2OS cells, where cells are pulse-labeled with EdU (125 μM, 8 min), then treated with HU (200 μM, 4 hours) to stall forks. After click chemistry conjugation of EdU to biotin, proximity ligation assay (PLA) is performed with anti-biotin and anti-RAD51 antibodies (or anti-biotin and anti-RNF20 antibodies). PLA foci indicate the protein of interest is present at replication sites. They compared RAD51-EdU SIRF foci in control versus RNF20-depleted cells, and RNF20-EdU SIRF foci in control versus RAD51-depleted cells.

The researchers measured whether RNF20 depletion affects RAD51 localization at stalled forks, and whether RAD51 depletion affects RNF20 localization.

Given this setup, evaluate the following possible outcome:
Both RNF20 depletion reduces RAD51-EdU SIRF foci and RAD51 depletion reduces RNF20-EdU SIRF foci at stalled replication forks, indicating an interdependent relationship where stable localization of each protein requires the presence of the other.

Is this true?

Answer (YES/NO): NO